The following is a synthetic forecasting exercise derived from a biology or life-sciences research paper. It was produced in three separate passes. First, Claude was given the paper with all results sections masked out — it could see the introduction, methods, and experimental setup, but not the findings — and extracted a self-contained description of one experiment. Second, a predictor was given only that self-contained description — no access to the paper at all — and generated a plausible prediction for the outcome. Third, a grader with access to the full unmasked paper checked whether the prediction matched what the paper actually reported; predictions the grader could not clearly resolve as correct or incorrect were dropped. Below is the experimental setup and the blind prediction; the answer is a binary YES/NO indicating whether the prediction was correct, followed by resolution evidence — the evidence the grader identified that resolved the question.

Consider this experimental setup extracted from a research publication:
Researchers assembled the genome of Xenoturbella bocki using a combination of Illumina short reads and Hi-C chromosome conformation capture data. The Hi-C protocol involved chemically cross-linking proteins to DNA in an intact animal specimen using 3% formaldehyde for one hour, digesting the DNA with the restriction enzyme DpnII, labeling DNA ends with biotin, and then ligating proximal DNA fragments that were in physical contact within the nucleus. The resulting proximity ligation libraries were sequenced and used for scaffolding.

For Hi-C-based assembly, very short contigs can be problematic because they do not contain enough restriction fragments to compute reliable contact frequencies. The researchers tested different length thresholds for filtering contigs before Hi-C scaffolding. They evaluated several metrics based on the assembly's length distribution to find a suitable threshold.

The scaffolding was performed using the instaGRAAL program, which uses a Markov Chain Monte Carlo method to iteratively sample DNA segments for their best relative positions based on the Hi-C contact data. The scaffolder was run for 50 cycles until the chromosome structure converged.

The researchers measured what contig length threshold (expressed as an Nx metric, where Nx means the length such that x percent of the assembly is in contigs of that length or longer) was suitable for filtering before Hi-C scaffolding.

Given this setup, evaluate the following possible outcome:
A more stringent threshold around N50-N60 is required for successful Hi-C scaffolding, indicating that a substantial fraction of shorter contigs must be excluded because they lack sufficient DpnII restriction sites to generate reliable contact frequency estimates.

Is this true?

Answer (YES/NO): NO